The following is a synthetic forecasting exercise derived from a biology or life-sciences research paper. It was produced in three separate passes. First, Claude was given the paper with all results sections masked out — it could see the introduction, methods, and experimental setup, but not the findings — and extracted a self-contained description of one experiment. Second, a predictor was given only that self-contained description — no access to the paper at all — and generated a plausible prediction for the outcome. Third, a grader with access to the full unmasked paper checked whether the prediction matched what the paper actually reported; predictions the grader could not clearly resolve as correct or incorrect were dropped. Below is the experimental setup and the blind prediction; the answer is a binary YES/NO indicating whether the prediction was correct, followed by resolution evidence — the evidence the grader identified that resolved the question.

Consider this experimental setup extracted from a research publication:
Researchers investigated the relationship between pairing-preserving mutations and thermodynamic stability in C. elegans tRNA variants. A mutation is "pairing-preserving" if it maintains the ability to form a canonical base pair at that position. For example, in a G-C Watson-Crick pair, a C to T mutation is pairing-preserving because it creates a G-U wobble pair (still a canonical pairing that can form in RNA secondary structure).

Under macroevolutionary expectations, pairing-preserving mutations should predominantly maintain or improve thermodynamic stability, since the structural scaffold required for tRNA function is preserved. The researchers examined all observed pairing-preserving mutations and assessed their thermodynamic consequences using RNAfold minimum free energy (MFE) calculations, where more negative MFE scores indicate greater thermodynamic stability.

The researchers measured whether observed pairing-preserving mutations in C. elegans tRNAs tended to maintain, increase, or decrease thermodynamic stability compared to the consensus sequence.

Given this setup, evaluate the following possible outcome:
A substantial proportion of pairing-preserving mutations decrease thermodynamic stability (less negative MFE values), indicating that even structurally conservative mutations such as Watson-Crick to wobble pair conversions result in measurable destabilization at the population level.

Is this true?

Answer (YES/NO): YES